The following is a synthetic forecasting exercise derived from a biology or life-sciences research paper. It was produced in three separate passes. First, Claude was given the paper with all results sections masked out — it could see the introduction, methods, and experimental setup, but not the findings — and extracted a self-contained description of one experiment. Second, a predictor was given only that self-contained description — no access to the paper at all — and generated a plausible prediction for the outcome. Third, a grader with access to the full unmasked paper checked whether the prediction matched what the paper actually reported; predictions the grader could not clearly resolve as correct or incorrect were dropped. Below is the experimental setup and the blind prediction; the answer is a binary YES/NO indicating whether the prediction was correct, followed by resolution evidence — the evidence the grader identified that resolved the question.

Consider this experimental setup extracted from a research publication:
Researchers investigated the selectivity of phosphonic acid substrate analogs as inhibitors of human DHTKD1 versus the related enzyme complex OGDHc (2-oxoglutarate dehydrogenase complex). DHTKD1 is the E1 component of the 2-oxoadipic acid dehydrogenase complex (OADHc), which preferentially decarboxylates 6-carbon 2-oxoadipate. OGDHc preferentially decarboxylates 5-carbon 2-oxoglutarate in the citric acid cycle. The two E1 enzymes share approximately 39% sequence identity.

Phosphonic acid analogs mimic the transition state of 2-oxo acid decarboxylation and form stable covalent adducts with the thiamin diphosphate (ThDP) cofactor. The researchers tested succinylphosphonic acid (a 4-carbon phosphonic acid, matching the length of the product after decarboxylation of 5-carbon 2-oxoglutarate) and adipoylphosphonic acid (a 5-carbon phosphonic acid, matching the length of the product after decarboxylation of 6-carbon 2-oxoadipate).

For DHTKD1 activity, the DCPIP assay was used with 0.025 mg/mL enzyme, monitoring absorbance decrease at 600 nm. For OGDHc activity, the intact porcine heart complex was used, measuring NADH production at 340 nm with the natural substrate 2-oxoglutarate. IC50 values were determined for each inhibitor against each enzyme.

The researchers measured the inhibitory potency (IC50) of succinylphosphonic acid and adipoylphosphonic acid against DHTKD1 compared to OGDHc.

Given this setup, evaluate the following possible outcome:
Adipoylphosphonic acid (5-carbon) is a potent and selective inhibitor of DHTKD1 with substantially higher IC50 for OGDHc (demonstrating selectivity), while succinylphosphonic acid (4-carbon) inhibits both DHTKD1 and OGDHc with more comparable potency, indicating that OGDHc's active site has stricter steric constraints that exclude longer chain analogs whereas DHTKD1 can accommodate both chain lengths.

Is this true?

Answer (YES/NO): NO